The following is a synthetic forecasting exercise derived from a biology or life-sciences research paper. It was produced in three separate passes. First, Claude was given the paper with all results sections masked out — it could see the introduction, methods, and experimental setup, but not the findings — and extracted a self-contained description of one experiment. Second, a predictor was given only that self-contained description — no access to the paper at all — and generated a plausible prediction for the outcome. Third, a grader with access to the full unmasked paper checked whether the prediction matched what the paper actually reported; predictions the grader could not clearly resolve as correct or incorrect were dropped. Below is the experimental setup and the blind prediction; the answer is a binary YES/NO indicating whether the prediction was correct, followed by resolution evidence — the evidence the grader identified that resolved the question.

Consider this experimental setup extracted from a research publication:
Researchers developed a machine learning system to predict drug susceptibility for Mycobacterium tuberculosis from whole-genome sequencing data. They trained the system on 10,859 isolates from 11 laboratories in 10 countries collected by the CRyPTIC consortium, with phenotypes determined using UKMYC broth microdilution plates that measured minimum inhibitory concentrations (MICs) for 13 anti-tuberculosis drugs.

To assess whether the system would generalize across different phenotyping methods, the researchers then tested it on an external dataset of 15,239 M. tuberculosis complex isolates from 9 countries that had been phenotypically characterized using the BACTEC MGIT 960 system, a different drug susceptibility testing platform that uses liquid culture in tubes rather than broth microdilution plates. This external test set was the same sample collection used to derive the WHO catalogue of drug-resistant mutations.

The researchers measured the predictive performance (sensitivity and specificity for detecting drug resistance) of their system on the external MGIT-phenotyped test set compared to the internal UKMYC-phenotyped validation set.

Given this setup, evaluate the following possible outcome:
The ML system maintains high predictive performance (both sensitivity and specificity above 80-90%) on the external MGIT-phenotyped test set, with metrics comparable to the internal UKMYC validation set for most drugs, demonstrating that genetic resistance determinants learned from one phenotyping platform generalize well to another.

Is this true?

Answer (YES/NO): YES